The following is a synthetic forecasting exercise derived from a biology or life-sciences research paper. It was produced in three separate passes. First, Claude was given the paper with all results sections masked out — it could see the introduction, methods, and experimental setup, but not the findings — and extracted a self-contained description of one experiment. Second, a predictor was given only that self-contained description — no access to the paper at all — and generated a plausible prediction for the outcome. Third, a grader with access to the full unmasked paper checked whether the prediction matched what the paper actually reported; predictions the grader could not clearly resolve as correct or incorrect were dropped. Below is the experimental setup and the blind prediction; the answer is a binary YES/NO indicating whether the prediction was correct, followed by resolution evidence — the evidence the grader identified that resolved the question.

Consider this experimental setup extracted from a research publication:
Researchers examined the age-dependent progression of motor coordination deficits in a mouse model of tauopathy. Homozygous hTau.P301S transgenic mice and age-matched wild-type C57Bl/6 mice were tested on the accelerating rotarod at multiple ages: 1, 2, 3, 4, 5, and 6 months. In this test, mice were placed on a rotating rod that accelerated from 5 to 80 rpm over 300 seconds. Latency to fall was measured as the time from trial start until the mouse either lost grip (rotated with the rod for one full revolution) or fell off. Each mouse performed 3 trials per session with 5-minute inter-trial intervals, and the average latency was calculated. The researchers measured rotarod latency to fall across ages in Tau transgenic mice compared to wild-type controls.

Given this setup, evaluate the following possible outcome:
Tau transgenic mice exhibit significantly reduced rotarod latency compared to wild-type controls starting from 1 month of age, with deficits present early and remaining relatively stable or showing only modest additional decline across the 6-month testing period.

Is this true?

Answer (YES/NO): NO